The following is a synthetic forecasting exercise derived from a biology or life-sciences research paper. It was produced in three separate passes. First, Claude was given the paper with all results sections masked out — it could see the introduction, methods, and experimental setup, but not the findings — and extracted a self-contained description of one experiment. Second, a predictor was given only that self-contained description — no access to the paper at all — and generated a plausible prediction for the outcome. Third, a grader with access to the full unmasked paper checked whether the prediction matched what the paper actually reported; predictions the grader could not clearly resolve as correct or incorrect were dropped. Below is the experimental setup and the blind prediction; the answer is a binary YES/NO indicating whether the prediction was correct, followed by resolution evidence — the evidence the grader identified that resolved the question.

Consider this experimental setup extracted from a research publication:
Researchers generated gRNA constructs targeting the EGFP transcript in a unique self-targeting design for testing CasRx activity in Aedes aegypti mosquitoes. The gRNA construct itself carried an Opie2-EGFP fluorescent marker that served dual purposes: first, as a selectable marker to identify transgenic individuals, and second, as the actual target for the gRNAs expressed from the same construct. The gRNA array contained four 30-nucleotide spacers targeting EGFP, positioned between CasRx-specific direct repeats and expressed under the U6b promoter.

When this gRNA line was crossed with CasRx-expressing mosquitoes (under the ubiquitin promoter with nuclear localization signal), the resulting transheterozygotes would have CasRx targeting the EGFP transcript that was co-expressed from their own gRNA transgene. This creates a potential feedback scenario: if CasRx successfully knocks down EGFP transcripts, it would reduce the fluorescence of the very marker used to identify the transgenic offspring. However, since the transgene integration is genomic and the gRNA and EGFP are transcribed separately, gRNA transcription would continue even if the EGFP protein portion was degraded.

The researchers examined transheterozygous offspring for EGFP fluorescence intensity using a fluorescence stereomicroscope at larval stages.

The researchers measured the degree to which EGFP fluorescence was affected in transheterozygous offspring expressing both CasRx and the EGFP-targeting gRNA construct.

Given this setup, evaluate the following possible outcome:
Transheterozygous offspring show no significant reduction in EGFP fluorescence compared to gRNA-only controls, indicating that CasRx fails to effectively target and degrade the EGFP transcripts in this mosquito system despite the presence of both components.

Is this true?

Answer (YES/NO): NO